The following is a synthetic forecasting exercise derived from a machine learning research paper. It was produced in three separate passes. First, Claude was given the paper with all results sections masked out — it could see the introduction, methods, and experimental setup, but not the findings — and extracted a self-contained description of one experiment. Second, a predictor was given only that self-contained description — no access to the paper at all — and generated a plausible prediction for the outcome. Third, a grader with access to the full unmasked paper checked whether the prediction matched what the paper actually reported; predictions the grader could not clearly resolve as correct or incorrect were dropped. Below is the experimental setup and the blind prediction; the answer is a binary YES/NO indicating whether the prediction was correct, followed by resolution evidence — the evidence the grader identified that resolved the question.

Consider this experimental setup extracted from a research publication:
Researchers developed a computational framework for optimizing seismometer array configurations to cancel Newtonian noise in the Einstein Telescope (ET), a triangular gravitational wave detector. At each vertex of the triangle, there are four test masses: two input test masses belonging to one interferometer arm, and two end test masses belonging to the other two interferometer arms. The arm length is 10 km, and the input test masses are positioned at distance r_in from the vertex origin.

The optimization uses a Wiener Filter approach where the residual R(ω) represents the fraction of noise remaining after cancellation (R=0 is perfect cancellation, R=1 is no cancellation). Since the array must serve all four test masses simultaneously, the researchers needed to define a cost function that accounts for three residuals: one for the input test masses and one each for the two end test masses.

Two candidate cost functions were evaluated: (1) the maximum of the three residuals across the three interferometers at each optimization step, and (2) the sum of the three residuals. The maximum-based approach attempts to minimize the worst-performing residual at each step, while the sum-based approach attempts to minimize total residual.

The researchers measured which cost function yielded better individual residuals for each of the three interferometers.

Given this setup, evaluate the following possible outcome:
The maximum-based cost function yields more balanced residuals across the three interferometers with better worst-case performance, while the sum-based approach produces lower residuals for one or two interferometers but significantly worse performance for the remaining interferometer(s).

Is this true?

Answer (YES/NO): NO